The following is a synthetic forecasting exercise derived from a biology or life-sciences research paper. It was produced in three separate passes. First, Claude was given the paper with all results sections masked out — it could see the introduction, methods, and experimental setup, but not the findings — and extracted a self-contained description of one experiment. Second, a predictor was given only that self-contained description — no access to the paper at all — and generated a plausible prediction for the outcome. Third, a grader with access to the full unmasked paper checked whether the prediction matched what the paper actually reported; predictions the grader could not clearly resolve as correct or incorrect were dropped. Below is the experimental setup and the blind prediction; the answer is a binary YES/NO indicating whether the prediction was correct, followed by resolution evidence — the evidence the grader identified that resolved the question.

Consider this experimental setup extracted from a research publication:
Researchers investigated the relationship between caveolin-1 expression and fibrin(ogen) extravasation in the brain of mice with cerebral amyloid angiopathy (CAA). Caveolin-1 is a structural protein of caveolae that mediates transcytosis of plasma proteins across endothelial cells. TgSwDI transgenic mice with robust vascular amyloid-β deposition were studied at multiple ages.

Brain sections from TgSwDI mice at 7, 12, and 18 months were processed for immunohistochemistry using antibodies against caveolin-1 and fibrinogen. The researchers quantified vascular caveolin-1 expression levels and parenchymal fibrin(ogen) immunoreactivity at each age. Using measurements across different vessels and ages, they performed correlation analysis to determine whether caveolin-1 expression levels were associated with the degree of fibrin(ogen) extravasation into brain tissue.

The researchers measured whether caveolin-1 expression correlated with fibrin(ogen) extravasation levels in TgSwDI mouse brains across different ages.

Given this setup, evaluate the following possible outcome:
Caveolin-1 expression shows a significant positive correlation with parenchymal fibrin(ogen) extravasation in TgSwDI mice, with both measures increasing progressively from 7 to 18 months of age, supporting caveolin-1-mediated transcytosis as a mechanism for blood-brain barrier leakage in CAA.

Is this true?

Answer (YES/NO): YES